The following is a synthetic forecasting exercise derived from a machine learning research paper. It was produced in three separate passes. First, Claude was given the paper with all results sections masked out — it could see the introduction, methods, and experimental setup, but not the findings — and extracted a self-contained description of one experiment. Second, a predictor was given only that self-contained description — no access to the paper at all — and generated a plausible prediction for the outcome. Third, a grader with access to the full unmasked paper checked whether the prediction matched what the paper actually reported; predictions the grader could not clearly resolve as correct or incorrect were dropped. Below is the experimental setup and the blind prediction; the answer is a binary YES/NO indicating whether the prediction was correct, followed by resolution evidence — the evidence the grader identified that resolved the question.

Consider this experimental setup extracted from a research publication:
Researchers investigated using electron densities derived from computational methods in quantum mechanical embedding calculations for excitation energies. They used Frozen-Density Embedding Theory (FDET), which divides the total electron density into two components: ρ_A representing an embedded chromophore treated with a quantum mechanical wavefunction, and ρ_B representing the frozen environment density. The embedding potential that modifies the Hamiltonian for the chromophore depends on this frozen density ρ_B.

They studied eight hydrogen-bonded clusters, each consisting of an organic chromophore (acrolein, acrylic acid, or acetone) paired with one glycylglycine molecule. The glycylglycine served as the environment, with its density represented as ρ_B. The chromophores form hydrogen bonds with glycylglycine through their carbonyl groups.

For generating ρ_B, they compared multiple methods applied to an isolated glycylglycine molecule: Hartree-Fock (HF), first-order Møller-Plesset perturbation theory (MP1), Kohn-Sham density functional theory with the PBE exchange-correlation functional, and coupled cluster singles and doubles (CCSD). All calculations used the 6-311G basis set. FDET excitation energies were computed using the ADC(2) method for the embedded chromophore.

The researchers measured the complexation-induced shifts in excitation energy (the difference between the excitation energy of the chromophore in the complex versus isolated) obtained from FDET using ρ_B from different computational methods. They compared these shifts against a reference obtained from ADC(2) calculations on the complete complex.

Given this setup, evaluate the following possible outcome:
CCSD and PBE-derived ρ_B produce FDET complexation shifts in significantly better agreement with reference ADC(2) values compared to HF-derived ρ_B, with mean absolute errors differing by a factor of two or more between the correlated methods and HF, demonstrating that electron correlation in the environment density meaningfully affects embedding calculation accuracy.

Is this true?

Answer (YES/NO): NO